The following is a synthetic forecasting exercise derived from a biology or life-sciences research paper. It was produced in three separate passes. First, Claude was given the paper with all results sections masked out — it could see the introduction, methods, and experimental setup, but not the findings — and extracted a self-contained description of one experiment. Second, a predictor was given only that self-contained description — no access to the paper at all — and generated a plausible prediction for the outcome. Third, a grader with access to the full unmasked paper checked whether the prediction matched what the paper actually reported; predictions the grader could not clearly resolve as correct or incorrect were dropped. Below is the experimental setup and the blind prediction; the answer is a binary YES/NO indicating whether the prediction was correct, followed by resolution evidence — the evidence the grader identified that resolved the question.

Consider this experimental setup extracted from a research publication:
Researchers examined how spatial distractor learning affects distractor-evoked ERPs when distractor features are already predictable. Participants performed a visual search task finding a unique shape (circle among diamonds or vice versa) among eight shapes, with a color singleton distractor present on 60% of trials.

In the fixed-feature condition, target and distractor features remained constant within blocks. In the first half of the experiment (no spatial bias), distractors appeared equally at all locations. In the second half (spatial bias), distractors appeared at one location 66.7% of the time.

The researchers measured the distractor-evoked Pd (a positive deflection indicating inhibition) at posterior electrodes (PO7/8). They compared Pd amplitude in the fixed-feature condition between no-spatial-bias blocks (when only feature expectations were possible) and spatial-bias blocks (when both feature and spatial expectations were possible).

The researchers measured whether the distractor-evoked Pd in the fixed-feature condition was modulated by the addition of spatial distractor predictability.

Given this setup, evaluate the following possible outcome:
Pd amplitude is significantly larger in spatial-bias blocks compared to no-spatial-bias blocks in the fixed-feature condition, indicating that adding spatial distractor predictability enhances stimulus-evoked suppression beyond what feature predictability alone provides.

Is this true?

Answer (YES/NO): YES